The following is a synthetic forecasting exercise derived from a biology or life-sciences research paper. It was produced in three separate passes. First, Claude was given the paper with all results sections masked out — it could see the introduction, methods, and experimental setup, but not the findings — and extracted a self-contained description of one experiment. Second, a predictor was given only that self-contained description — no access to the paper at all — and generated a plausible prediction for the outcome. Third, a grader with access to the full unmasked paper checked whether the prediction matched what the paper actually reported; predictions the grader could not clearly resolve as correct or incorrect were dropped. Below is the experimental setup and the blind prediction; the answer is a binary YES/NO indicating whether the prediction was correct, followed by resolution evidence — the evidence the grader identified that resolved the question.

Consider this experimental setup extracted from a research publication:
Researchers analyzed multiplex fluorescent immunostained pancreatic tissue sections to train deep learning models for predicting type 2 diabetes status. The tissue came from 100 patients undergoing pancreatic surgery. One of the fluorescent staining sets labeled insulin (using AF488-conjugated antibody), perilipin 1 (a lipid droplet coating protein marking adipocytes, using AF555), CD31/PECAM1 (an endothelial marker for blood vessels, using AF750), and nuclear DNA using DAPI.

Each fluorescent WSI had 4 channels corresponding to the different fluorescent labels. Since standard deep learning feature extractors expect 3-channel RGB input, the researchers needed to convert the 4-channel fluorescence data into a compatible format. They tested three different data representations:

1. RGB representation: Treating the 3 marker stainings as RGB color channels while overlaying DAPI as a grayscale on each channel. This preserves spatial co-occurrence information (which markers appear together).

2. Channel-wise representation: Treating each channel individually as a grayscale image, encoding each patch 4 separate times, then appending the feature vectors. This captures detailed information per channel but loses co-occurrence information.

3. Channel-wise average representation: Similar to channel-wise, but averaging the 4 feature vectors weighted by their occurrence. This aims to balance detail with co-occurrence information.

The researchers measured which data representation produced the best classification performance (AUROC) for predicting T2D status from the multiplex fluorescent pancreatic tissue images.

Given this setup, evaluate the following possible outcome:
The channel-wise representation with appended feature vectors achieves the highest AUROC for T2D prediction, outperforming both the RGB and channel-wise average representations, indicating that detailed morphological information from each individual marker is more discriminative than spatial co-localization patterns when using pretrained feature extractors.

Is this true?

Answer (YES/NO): NO